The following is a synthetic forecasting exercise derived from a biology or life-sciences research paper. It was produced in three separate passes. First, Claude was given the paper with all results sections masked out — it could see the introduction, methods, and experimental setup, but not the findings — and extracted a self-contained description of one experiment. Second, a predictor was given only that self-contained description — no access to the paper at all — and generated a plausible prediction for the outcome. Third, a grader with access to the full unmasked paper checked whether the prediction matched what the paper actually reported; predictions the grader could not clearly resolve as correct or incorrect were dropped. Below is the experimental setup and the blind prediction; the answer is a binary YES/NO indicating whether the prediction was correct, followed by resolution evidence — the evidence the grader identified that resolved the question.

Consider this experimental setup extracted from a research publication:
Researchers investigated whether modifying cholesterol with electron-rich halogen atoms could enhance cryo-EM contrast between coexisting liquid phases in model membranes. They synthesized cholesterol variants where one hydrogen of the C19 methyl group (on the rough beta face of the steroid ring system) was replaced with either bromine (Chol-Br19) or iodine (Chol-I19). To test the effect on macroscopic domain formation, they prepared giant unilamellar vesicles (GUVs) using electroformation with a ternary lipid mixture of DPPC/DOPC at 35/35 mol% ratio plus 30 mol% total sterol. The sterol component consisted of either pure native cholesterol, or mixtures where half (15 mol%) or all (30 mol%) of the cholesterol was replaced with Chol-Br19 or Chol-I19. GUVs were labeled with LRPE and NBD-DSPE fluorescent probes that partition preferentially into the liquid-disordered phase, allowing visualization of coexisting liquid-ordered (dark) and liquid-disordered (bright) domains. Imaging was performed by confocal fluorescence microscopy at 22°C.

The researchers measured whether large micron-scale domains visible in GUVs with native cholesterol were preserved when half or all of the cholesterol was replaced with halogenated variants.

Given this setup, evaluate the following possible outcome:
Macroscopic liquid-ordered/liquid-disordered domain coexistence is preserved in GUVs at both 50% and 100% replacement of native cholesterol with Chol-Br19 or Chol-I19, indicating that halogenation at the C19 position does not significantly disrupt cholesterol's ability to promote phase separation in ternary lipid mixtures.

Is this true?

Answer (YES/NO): NO